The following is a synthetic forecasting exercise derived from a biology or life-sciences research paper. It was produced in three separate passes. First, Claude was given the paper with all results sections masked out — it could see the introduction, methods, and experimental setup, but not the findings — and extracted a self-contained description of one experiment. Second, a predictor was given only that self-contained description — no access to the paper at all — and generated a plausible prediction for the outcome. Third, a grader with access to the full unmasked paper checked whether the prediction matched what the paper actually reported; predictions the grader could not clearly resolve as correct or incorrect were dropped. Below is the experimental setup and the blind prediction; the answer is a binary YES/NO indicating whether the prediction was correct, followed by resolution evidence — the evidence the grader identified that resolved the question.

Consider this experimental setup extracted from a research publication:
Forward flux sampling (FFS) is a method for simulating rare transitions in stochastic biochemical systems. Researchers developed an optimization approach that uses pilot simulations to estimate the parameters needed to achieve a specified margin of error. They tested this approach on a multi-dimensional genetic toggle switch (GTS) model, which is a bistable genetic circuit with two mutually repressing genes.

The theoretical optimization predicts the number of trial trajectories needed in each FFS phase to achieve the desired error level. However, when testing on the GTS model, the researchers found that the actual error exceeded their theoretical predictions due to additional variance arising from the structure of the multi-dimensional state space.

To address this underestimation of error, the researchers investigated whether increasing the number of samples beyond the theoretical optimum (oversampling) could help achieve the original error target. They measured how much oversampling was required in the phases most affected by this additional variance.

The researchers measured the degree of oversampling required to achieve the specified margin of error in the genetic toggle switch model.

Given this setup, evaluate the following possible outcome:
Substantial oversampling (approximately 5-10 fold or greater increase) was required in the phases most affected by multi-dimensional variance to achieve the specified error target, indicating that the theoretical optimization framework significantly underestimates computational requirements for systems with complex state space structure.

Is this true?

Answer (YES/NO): YES